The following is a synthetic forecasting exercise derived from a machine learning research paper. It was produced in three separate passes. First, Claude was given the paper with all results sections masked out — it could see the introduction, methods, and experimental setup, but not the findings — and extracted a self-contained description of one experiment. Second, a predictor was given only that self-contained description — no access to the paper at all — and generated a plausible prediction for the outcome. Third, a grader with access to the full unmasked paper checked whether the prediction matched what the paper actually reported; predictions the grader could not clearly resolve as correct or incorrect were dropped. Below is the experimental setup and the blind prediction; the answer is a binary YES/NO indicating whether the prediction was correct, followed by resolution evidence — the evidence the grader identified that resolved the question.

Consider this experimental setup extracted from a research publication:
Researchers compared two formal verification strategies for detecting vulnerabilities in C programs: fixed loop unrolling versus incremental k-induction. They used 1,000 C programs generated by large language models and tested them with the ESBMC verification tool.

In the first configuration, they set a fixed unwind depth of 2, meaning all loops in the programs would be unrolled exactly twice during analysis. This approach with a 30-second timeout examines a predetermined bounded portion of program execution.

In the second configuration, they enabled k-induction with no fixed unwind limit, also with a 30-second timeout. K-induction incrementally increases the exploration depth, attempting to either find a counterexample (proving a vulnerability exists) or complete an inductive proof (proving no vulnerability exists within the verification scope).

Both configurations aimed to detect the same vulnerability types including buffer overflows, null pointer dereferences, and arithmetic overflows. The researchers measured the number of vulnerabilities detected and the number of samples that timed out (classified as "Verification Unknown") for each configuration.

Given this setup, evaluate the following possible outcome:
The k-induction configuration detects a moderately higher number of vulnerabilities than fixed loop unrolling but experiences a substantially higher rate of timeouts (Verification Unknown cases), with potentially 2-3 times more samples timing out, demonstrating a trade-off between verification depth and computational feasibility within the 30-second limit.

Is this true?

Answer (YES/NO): NO